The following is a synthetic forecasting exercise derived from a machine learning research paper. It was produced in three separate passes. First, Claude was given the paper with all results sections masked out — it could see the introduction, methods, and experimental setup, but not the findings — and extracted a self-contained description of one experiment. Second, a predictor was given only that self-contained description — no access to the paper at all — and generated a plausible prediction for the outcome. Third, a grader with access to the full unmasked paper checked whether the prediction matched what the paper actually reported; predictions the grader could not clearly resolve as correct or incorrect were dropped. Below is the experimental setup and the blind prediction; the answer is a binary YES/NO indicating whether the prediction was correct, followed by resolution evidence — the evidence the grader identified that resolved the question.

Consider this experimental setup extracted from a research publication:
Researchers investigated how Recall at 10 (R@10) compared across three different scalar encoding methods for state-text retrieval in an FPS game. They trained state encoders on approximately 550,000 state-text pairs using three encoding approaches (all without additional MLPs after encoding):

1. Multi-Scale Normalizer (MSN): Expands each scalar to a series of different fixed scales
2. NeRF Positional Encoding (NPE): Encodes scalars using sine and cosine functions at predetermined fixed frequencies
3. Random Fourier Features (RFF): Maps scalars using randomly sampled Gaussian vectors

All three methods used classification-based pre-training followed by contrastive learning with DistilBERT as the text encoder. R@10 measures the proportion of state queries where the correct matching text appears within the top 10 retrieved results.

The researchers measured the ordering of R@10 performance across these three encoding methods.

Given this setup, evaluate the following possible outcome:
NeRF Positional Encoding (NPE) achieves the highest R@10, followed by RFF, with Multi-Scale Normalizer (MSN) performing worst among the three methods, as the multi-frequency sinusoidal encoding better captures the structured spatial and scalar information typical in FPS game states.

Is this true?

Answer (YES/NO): YES